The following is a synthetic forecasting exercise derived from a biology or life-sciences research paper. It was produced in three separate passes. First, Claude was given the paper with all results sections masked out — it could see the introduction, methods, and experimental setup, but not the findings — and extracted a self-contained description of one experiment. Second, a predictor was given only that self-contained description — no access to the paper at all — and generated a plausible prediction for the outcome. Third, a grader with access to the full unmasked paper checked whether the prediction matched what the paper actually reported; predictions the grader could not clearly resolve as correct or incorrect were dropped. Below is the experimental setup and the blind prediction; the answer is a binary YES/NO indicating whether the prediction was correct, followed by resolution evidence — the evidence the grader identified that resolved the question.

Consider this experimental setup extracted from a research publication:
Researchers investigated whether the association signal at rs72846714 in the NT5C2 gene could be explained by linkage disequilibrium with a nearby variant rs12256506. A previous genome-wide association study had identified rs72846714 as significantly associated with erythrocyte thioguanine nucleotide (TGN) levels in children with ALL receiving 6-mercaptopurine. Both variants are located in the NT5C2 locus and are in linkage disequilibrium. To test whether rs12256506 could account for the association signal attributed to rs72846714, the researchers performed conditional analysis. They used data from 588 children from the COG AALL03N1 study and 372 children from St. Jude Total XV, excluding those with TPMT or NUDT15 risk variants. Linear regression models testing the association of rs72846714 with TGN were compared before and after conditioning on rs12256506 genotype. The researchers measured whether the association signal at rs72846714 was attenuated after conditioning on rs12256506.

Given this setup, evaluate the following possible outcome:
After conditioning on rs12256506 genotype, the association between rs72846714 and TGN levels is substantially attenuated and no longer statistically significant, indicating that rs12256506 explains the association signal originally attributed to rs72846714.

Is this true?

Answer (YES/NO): YES